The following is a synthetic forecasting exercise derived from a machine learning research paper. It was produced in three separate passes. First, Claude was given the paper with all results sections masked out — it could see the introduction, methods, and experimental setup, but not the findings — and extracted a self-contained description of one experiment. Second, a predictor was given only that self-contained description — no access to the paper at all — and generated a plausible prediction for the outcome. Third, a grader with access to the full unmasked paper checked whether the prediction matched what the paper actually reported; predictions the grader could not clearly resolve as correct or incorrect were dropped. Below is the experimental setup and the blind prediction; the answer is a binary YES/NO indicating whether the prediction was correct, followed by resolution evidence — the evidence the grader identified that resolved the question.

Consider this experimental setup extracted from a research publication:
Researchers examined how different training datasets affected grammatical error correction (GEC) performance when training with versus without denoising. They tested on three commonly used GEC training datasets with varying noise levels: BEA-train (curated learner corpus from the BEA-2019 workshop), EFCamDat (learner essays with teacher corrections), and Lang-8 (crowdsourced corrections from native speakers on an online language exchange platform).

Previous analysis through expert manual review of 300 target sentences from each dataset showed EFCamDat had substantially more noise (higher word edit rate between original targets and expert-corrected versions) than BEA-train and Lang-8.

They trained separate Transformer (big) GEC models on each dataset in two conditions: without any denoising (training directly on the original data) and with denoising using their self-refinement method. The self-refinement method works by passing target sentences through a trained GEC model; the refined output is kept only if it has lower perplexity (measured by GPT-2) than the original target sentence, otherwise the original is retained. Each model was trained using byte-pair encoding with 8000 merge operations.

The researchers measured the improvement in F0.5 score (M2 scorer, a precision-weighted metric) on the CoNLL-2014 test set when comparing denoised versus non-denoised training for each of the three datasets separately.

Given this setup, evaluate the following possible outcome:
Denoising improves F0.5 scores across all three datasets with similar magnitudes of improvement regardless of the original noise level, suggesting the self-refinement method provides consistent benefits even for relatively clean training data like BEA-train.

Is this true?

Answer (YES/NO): NO